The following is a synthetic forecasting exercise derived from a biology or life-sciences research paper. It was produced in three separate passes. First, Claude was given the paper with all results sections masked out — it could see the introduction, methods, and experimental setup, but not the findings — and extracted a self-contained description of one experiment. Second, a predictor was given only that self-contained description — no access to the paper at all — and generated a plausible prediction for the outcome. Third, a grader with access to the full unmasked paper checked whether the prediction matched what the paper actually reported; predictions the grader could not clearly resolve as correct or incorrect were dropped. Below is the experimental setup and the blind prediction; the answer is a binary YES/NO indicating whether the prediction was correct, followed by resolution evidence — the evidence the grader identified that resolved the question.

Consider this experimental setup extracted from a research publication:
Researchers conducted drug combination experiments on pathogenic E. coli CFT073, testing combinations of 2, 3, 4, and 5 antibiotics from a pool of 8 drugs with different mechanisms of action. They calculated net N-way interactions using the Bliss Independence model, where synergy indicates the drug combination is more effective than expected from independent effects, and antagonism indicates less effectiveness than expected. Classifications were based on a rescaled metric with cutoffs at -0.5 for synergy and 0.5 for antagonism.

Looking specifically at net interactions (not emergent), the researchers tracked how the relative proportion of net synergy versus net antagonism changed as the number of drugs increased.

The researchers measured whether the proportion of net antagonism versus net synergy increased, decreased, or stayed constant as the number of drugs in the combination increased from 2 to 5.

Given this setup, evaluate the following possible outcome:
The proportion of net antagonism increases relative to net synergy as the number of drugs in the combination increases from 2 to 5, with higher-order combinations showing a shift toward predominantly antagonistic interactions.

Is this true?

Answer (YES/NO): NO